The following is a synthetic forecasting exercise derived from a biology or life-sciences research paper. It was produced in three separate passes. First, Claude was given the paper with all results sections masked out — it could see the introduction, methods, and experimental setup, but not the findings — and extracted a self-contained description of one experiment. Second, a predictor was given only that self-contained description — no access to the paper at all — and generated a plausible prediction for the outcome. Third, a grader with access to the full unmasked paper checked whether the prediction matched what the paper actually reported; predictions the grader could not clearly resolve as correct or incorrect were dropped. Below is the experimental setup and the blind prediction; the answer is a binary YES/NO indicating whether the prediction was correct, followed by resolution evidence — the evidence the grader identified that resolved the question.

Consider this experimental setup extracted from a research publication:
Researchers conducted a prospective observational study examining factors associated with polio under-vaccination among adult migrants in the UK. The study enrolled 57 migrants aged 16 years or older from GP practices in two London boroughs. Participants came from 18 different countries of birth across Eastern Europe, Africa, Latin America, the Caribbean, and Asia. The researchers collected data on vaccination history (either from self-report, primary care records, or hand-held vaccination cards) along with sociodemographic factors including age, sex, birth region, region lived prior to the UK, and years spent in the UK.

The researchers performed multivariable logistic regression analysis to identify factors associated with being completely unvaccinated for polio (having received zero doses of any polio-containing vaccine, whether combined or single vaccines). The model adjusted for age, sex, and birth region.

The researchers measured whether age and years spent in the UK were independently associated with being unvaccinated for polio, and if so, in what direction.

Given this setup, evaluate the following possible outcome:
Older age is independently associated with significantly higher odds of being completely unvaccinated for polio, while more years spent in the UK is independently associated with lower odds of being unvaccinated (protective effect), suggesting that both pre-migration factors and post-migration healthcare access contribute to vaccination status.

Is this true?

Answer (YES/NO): YES